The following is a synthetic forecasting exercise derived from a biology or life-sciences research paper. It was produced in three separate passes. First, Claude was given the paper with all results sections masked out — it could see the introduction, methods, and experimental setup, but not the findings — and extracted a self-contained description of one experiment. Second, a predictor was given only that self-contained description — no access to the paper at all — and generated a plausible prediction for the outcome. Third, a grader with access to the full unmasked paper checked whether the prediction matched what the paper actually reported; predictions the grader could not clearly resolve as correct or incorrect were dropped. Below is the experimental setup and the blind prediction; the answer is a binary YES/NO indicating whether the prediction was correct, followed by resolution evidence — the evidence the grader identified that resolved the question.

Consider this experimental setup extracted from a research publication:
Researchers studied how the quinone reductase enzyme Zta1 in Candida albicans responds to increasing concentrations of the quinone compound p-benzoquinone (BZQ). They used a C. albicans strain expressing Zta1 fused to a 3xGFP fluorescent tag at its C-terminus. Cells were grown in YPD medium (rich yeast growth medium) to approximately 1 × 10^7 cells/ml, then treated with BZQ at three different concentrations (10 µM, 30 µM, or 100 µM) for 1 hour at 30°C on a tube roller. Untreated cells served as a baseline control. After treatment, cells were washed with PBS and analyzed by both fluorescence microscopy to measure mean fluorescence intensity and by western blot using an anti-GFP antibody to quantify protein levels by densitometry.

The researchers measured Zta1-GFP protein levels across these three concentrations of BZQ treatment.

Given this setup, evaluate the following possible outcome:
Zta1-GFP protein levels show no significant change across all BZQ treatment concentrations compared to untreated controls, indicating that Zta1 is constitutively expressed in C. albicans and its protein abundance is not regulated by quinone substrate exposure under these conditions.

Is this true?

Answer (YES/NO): NO